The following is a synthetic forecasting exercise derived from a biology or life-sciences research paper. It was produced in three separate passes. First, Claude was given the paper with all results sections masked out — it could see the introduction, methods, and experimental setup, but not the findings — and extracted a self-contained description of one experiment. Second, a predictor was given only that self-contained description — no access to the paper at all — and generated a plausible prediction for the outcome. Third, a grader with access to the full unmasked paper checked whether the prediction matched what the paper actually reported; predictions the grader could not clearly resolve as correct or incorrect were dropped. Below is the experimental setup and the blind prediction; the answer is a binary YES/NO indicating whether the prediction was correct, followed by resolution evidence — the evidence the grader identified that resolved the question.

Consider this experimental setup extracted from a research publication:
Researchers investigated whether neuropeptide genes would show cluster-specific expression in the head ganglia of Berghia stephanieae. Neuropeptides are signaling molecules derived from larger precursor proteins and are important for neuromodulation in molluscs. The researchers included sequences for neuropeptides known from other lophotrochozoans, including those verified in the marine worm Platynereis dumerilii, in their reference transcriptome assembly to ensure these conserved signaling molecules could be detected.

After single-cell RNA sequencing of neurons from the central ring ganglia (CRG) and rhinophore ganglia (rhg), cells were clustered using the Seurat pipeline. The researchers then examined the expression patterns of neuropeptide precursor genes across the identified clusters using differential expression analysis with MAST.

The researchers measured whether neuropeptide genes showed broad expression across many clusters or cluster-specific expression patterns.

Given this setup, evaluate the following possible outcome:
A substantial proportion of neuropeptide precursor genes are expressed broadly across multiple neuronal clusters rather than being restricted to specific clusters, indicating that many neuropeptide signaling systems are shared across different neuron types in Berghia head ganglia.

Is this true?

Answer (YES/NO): YES